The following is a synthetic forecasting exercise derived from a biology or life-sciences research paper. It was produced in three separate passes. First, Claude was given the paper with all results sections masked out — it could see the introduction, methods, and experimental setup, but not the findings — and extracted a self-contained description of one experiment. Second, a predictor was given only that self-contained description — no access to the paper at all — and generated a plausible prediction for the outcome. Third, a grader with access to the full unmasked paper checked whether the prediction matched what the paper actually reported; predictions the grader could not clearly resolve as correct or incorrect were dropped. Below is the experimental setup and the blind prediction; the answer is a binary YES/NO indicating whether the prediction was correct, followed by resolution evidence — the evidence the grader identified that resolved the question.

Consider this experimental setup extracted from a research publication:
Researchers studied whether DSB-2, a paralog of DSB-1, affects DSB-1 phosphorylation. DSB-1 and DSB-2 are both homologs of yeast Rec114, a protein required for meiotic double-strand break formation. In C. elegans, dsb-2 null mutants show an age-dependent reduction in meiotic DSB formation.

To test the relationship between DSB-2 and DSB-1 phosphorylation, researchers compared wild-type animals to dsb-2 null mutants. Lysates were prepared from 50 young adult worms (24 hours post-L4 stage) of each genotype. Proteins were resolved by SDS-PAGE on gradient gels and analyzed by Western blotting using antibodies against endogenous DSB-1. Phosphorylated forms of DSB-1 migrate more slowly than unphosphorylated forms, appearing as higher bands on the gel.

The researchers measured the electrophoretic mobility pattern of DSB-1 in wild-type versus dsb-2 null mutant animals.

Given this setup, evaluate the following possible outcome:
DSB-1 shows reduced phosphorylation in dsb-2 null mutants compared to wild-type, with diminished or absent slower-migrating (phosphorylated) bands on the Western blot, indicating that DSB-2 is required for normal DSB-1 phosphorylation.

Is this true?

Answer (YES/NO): NO